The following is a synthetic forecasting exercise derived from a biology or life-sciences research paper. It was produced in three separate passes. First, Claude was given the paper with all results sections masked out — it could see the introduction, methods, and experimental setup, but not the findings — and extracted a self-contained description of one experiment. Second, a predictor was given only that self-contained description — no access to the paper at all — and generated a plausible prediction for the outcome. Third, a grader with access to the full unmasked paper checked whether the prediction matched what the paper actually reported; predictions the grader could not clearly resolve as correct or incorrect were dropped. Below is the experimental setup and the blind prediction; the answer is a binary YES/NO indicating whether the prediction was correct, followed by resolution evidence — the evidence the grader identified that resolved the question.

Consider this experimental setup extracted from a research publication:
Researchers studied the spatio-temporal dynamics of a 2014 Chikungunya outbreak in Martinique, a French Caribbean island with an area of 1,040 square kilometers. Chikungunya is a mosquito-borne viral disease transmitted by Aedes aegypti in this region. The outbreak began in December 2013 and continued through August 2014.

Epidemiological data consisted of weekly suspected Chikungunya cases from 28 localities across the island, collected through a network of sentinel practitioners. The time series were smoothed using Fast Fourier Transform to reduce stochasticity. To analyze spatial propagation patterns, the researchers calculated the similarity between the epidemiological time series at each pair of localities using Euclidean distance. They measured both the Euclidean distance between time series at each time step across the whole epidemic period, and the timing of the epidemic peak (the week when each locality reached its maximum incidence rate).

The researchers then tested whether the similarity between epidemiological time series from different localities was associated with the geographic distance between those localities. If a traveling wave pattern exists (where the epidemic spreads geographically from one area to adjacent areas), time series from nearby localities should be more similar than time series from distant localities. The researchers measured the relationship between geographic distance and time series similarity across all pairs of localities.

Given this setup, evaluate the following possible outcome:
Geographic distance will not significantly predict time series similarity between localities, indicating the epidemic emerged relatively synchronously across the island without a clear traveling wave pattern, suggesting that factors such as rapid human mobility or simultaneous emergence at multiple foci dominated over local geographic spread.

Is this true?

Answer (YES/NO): NO